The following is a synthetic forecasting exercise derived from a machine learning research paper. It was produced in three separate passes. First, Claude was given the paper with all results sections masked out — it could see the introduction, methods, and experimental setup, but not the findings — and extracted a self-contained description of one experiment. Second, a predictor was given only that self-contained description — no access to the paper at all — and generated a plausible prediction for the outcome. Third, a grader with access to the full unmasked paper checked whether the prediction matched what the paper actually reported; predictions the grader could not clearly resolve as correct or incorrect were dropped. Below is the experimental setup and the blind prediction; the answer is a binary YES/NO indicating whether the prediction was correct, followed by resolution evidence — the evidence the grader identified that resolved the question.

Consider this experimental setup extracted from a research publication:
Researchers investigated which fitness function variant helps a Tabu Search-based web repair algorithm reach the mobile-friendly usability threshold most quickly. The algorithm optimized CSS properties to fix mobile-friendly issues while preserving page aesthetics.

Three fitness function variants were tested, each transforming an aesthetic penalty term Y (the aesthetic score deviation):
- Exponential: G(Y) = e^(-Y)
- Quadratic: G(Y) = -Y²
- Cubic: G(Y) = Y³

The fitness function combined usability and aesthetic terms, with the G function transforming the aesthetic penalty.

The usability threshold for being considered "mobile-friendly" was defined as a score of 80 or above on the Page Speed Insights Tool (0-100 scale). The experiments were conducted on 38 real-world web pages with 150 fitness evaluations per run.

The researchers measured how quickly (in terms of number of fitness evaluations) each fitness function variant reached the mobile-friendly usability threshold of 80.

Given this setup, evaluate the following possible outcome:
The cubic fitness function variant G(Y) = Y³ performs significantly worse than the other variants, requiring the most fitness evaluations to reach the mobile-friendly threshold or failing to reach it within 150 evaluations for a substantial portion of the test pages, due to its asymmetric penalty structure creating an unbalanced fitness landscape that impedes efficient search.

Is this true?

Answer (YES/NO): NO